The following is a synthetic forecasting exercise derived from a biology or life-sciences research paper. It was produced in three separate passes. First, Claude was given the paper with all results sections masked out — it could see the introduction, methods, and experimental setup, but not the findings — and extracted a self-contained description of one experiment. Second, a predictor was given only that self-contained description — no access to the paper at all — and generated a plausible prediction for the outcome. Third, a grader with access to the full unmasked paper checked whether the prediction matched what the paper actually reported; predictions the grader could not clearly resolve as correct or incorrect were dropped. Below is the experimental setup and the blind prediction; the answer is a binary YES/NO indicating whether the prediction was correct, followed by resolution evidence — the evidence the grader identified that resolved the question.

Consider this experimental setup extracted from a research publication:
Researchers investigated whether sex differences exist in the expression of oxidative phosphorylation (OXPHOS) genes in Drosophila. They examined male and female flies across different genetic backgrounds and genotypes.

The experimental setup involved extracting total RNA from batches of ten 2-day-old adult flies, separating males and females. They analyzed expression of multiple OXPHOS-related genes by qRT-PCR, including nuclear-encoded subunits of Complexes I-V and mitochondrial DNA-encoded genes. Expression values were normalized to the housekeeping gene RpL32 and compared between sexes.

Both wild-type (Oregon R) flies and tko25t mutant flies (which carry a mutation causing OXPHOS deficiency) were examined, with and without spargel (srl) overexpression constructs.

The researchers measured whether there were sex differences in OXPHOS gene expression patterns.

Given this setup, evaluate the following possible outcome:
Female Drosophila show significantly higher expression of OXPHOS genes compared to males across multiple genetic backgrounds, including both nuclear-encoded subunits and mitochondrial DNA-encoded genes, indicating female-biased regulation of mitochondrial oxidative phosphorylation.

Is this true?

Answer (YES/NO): NO